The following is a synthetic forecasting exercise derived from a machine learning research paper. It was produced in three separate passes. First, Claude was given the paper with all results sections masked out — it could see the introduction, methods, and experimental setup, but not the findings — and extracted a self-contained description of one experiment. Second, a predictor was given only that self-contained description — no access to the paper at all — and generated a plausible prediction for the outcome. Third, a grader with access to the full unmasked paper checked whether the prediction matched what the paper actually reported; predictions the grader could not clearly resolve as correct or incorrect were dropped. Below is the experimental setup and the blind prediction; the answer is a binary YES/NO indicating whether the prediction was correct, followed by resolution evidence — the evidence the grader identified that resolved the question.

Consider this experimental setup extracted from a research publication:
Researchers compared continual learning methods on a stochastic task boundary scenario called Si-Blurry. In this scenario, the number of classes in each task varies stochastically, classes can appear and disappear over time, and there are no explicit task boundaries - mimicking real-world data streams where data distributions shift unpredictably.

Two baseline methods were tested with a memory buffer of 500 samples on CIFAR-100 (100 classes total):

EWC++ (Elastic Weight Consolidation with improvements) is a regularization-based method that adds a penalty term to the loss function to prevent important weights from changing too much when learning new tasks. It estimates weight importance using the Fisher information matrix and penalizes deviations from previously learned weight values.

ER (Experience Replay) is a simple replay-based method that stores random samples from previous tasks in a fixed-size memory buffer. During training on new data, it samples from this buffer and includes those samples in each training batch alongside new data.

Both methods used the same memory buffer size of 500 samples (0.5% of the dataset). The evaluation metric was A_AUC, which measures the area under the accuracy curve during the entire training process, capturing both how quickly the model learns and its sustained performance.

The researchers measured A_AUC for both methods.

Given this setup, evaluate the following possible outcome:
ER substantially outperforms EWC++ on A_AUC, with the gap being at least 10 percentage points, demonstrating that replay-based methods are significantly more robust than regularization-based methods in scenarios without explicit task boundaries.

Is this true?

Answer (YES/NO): YES